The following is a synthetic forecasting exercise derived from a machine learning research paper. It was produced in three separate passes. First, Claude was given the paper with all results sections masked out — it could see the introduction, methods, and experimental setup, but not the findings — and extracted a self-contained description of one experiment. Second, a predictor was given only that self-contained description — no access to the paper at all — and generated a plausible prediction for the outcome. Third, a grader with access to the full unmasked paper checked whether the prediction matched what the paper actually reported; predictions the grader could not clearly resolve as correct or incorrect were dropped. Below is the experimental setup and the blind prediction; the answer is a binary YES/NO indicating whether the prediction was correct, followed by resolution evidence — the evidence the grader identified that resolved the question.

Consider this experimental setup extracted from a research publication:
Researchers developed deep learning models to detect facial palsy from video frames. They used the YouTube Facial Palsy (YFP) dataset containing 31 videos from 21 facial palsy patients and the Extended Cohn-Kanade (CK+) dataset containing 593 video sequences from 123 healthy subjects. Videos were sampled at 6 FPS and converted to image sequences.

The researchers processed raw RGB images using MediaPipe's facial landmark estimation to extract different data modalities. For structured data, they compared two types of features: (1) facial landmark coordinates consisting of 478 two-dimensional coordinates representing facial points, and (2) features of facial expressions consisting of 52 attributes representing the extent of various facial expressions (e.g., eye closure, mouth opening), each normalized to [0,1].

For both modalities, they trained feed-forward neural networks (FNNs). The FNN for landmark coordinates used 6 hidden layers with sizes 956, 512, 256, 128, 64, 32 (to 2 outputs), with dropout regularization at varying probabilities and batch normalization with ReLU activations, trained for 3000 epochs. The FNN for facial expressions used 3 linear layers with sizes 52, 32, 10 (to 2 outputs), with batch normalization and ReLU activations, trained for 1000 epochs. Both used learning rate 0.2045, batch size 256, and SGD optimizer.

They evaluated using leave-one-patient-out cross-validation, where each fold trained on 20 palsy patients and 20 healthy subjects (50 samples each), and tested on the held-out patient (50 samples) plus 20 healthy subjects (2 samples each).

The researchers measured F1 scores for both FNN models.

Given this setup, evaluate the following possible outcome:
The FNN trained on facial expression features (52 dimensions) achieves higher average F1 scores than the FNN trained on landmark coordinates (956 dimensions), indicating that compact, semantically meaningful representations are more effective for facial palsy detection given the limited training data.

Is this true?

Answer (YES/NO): YES